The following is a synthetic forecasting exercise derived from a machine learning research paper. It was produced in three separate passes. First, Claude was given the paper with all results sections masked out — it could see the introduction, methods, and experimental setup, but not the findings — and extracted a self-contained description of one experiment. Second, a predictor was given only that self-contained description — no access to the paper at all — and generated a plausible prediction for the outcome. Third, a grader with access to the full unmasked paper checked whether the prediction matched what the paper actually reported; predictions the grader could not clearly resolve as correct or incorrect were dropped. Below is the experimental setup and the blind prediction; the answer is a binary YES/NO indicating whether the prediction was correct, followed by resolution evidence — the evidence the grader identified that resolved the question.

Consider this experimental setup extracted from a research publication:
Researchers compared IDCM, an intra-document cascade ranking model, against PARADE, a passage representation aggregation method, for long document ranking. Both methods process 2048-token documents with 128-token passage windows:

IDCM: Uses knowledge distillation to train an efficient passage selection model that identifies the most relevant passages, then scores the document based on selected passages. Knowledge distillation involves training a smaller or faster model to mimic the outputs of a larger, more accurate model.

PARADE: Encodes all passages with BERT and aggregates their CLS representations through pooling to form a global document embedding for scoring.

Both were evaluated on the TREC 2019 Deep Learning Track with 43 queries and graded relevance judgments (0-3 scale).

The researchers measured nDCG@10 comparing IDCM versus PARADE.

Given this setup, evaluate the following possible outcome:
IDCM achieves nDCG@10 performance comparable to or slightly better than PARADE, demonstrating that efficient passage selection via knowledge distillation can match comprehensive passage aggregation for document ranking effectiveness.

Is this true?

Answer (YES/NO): NO